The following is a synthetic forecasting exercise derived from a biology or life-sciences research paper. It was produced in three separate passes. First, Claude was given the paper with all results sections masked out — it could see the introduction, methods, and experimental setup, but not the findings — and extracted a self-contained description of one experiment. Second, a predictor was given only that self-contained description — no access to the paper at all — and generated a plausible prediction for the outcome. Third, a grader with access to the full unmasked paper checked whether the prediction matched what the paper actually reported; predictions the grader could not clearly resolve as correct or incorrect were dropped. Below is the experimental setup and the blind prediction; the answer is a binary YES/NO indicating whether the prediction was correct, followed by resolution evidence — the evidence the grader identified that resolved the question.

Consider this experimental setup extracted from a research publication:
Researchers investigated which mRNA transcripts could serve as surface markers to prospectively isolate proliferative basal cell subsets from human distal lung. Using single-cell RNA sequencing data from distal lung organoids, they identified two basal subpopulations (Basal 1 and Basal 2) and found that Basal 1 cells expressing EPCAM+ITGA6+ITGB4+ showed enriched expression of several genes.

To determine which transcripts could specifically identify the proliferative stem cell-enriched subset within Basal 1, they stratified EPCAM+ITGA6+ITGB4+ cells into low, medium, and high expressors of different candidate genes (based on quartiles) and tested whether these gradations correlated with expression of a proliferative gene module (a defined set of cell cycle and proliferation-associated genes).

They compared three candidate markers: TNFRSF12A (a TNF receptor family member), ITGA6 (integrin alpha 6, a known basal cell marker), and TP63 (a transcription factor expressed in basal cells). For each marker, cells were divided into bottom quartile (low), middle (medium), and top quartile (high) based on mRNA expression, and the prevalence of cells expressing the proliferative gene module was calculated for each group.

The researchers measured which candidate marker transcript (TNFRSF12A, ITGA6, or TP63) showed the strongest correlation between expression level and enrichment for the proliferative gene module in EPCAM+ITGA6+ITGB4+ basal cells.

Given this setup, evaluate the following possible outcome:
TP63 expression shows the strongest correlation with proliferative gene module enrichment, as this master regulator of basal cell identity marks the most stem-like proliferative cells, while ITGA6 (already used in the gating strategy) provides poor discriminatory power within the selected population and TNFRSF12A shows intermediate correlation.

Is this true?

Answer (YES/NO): NO